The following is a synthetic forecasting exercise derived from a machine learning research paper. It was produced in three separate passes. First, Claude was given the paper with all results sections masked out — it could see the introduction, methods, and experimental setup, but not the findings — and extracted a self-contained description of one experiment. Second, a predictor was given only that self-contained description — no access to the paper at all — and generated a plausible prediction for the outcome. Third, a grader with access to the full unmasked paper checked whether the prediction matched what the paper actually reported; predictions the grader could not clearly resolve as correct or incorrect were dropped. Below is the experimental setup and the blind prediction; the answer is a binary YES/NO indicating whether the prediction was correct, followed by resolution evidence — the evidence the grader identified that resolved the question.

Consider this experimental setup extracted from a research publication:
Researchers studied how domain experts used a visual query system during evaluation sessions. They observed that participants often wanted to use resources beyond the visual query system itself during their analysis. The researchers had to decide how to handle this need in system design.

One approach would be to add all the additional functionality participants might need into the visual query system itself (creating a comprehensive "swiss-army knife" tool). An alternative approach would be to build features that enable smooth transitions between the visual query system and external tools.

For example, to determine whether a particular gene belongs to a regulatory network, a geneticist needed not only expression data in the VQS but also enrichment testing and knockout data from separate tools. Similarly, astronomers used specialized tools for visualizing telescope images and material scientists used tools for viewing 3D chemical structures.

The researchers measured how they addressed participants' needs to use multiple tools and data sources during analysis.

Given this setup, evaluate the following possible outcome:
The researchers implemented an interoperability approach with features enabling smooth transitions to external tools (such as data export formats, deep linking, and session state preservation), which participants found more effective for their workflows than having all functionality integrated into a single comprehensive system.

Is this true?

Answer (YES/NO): NO